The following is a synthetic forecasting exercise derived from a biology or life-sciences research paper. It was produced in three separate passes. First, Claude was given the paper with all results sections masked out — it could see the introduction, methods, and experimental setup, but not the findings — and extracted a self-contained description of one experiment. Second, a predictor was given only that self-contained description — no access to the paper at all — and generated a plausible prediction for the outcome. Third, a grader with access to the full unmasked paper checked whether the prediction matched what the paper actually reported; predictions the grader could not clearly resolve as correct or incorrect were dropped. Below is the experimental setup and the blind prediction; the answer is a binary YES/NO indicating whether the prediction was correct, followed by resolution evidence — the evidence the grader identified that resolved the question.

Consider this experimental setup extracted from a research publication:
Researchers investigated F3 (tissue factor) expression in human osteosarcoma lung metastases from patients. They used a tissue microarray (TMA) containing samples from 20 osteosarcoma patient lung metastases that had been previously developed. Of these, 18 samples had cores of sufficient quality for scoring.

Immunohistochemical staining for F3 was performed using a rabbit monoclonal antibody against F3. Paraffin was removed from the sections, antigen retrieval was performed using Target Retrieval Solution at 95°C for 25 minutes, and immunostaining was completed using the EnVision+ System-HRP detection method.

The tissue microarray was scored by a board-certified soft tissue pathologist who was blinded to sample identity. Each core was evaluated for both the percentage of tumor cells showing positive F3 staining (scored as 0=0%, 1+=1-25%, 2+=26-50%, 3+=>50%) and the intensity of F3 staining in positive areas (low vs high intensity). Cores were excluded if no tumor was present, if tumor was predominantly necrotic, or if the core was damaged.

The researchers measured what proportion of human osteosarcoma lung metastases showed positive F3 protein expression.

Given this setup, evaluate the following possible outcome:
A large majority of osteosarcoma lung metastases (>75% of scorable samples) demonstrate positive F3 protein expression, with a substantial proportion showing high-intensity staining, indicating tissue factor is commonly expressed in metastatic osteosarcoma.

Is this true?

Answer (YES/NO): YES